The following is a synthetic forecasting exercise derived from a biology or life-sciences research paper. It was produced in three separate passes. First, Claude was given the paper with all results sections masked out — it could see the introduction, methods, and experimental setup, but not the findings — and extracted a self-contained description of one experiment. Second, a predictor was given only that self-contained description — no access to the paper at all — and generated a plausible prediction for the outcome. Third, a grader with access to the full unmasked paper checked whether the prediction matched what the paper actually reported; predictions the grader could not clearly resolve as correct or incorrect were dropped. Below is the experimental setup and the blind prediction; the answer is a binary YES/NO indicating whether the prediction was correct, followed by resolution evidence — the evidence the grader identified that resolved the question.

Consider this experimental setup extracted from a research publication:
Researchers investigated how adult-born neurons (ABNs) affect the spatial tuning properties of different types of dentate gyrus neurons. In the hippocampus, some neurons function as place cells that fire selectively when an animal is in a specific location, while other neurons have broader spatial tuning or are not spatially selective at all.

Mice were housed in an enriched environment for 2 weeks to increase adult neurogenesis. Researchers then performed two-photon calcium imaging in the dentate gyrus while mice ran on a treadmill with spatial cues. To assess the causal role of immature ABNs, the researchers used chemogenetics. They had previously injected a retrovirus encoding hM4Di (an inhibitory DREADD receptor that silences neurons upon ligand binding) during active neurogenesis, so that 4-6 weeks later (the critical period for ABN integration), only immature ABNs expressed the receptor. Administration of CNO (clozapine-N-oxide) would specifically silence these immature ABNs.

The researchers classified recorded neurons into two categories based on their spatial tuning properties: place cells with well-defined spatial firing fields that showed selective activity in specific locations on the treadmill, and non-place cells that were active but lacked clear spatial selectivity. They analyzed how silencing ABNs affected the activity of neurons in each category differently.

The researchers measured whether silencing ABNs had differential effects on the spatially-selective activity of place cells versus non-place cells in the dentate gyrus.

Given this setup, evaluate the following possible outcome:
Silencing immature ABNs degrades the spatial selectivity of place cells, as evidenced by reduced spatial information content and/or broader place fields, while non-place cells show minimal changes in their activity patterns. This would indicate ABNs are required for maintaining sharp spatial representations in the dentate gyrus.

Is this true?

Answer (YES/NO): NO